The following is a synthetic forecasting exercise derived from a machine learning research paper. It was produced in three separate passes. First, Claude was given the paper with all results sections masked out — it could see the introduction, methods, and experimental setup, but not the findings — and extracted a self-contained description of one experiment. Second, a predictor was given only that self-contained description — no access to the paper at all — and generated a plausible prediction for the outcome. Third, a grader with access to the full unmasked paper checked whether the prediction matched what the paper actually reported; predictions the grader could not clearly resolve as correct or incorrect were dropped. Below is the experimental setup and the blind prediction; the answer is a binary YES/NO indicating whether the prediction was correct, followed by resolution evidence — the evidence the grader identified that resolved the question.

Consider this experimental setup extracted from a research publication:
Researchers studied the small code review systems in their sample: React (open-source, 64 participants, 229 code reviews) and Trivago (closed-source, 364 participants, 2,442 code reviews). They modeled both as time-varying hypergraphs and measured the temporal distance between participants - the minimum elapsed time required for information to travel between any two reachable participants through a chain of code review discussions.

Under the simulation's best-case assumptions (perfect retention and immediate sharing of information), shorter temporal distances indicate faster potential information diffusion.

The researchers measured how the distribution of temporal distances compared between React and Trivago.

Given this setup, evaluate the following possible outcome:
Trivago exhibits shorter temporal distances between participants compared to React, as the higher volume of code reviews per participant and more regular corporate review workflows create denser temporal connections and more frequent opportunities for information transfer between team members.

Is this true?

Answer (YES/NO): NO